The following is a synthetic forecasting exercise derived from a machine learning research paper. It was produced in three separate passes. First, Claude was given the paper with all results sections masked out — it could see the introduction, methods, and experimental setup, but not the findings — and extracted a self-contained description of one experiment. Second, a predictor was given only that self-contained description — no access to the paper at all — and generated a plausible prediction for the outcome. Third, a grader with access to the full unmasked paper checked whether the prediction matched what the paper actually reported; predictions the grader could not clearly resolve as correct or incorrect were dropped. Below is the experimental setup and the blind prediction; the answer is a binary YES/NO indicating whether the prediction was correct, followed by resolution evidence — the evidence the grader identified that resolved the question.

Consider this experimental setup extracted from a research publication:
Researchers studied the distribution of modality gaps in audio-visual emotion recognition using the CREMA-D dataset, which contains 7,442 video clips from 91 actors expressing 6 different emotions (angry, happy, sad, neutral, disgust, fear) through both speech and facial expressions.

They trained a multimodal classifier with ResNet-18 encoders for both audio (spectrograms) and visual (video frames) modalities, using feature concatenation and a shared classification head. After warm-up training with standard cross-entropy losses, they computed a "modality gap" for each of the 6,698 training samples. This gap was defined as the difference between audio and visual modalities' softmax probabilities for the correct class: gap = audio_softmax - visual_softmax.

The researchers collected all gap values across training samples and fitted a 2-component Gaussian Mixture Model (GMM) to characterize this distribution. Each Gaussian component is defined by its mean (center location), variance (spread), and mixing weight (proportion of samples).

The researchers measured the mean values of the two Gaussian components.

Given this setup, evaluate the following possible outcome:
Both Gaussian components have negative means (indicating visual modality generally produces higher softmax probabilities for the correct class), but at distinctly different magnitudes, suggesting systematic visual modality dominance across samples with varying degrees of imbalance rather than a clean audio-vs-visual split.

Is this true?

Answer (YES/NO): NO